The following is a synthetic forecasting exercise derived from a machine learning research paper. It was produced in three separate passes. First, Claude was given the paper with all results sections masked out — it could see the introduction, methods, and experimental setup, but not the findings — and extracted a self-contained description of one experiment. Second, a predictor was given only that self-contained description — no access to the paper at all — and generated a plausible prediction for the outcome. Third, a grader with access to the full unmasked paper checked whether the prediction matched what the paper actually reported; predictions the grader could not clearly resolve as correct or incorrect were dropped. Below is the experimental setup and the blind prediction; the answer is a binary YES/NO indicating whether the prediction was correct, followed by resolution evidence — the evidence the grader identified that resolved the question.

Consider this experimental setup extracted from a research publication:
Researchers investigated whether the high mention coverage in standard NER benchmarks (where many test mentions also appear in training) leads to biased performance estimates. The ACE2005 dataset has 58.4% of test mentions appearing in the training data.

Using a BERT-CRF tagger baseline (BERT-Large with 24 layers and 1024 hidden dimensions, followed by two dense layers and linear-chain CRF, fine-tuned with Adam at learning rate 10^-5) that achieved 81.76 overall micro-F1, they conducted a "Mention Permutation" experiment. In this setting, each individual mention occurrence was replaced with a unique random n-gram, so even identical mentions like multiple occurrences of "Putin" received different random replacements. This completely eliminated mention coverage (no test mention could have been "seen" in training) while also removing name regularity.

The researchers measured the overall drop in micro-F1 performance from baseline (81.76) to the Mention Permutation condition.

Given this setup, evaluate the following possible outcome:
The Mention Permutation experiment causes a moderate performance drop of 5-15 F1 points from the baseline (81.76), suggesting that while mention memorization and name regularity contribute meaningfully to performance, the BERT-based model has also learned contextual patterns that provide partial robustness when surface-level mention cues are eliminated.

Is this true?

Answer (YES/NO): NO